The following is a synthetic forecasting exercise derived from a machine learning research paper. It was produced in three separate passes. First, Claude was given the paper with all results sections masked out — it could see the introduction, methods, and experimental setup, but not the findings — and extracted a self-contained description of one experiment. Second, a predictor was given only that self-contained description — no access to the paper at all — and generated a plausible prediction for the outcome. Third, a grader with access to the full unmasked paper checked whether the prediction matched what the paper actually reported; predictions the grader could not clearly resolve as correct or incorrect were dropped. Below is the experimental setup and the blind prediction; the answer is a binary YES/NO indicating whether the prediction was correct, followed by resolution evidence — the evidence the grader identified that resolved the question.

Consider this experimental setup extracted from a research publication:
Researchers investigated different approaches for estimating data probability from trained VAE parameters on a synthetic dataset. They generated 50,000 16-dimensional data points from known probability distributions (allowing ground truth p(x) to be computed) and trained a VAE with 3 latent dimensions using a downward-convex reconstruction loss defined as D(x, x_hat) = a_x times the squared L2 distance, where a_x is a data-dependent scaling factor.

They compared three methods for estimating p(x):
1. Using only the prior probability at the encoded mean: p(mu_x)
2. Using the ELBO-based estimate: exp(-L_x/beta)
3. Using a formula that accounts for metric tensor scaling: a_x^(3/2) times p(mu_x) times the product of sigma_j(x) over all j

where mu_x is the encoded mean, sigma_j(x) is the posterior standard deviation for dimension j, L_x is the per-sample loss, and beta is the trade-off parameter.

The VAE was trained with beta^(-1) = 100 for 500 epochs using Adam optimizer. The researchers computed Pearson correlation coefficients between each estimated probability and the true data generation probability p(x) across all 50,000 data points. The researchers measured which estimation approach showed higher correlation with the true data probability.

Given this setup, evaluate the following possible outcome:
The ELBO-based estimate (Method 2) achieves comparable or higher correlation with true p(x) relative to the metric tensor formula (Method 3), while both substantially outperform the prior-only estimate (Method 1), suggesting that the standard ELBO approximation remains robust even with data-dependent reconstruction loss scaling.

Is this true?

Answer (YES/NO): NO